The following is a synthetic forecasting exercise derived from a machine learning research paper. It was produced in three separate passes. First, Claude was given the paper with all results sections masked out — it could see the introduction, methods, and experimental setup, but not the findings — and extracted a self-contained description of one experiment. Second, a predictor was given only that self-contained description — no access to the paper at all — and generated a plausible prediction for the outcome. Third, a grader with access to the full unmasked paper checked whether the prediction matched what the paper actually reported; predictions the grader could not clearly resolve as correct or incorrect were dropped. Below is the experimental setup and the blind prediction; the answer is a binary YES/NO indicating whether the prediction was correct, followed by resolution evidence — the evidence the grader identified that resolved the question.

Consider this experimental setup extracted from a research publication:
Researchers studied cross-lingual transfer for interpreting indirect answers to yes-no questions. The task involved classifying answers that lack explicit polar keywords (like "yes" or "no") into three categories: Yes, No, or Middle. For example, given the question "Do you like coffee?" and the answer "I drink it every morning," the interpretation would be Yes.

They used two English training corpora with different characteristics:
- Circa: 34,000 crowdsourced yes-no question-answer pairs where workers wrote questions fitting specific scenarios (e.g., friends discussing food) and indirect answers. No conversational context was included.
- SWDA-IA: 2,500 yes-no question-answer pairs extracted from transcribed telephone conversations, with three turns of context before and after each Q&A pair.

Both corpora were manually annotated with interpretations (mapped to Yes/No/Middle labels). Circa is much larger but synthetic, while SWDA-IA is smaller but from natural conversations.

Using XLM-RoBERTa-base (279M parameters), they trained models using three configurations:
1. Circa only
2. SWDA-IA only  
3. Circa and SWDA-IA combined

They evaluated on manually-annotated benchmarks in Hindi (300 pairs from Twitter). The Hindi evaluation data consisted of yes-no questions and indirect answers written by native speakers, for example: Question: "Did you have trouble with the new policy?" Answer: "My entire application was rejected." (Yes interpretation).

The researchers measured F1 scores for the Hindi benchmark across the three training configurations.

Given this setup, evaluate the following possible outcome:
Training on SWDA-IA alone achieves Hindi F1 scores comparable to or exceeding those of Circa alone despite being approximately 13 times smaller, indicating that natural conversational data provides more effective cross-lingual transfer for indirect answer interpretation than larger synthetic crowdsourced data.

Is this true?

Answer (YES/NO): NO